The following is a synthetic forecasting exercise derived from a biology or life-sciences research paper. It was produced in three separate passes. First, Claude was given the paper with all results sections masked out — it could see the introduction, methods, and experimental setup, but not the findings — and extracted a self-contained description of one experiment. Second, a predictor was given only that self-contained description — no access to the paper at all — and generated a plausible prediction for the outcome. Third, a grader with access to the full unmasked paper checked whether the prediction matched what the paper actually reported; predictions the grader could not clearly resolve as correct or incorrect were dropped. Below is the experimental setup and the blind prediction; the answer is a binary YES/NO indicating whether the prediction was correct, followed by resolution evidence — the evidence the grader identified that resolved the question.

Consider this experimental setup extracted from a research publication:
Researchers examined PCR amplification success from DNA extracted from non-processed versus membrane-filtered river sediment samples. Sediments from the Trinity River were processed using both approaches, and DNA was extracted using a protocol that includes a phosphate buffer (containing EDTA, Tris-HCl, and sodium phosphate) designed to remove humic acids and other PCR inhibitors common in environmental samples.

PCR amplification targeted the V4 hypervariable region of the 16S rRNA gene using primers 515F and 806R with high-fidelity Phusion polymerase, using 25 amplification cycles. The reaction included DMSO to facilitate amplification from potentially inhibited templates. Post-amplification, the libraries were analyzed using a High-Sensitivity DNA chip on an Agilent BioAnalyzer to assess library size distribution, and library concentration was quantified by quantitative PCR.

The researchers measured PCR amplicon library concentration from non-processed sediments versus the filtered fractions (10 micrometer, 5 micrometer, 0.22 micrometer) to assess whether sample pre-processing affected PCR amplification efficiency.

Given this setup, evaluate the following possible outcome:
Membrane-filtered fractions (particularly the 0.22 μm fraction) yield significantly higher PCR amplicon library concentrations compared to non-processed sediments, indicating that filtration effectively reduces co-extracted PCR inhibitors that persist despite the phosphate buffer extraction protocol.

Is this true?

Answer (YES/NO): NO